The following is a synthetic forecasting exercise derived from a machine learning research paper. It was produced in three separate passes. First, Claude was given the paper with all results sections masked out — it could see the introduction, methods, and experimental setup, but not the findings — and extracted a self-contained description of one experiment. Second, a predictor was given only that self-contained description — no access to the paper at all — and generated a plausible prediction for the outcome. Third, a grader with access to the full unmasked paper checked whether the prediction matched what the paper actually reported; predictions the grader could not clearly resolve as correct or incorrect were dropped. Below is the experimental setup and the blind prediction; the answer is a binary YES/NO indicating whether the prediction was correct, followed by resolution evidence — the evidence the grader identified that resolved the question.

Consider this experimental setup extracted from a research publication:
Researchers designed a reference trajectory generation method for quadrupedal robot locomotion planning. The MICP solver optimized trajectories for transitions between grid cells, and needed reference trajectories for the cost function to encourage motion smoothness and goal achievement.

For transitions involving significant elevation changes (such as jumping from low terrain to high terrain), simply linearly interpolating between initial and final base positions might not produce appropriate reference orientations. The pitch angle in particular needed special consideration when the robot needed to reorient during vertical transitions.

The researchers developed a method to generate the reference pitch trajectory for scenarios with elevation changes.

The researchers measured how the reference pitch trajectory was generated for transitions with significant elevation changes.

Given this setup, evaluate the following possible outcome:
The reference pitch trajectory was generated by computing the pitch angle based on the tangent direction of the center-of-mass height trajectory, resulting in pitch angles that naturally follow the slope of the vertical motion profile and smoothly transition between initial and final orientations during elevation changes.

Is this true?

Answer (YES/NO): NO